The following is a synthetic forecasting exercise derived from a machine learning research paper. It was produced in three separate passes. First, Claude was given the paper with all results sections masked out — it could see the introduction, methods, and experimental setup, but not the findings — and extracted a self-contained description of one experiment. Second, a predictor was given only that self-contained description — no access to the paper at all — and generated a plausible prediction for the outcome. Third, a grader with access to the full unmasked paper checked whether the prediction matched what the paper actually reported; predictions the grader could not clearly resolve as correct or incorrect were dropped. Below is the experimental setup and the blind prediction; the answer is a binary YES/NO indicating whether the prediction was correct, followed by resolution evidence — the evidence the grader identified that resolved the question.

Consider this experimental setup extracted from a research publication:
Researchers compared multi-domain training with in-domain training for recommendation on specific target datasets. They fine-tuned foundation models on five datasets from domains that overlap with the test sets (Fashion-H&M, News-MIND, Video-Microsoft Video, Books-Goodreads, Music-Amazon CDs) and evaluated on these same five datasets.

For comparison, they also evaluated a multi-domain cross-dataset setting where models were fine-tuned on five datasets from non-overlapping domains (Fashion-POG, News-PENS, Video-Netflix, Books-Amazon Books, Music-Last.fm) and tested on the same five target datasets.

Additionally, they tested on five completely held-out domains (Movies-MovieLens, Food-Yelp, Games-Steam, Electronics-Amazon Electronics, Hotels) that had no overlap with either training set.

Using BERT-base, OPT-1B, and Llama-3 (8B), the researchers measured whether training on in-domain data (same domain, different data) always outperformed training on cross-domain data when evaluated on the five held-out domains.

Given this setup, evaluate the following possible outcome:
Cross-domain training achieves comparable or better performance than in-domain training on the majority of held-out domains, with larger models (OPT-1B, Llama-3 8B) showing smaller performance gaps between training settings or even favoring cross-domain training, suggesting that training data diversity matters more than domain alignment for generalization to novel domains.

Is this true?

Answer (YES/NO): YES